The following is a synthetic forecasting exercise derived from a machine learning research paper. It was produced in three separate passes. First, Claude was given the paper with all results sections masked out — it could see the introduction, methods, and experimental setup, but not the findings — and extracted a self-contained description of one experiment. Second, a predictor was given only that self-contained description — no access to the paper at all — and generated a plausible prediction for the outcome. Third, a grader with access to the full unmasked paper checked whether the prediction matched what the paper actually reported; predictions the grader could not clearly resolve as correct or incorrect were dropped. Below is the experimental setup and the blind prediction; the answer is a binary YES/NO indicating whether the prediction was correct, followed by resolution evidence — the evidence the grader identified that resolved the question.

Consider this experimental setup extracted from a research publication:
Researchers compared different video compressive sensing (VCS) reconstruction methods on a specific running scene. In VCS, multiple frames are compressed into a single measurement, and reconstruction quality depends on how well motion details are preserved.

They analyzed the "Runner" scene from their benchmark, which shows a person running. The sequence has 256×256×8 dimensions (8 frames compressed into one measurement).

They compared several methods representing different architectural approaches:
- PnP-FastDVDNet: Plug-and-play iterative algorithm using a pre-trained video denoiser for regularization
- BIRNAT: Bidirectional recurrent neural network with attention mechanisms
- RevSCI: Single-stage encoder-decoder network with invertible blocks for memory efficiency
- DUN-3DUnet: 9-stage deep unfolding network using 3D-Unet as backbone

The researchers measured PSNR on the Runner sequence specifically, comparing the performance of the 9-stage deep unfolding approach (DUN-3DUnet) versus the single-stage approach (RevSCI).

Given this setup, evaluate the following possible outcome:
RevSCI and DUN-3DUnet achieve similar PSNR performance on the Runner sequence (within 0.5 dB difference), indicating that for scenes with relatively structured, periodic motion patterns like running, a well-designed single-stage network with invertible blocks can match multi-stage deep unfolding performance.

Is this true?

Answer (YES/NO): NO